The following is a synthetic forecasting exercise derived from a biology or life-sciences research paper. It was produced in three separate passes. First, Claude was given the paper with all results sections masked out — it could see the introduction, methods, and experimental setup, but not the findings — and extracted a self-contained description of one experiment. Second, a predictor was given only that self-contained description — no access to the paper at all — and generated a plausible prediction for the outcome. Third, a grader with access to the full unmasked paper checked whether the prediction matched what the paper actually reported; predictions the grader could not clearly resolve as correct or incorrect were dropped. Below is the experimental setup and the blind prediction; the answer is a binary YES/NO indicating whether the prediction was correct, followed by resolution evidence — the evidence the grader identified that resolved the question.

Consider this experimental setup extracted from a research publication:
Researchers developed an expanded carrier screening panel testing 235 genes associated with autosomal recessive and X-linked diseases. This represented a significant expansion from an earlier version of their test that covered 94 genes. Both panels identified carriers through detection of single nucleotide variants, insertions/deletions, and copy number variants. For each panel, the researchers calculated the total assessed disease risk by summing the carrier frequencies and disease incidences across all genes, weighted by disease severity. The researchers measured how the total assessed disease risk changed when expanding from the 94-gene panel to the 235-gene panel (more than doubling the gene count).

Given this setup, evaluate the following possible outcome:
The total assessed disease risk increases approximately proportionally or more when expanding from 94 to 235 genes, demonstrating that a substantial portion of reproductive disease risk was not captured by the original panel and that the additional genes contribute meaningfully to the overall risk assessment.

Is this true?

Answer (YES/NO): NO